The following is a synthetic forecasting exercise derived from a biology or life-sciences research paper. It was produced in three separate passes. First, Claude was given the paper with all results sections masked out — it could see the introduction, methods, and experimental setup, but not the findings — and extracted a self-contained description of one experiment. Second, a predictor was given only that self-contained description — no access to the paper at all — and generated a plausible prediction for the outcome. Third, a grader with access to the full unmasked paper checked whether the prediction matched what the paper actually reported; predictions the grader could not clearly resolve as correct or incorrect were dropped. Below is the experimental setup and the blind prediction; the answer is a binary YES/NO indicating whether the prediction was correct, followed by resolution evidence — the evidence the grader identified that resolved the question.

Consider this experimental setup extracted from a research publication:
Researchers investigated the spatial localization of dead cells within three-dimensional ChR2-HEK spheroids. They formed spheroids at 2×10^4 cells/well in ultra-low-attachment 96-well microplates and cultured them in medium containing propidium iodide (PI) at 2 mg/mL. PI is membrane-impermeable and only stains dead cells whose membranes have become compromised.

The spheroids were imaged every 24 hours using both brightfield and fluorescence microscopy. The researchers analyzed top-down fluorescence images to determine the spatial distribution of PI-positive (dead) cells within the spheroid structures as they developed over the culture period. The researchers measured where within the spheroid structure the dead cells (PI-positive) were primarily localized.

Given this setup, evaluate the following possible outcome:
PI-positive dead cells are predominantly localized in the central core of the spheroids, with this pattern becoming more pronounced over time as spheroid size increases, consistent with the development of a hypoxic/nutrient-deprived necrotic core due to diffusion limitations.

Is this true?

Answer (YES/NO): YES